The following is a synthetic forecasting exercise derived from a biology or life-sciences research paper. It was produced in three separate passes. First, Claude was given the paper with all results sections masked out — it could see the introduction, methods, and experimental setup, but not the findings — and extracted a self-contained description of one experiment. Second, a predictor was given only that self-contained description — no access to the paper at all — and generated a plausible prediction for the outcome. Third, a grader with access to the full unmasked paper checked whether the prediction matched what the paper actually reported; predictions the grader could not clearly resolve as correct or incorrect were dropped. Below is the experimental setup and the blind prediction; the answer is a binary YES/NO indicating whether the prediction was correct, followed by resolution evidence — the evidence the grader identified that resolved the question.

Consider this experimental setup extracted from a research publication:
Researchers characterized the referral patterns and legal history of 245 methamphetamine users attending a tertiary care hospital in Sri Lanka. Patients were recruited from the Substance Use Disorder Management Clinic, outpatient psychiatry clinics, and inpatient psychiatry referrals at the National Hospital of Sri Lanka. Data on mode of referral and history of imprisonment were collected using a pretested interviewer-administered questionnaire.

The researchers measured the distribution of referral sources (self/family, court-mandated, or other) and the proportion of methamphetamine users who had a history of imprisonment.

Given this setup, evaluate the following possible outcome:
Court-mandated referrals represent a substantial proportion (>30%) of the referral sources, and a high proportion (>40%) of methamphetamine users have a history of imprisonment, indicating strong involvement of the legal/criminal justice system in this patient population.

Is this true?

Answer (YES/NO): NO